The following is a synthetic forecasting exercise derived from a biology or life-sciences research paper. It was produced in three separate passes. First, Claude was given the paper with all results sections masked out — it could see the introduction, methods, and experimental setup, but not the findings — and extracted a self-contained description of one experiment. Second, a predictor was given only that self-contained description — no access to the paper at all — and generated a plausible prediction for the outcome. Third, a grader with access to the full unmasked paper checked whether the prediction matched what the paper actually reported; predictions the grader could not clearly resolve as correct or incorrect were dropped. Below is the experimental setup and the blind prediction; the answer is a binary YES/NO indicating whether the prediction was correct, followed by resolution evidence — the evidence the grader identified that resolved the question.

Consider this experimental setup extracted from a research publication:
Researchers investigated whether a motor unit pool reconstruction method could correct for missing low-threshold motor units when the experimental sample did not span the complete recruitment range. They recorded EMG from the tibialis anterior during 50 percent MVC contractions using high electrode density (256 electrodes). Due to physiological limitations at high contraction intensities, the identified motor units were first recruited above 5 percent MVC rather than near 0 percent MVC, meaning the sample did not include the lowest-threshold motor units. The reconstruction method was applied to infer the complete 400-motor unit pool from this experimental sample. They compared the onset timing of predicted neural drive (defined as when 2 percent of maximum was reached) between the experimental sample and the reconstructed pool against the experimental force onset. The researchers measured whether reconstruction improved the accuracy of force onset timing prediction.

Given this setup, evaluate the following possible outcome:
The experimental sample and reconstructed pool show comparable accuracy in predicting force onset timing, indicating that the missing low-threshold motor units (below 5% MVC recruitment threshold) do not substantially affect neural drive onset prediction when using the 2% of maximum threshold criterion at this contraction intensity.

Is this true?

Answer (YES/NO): NO